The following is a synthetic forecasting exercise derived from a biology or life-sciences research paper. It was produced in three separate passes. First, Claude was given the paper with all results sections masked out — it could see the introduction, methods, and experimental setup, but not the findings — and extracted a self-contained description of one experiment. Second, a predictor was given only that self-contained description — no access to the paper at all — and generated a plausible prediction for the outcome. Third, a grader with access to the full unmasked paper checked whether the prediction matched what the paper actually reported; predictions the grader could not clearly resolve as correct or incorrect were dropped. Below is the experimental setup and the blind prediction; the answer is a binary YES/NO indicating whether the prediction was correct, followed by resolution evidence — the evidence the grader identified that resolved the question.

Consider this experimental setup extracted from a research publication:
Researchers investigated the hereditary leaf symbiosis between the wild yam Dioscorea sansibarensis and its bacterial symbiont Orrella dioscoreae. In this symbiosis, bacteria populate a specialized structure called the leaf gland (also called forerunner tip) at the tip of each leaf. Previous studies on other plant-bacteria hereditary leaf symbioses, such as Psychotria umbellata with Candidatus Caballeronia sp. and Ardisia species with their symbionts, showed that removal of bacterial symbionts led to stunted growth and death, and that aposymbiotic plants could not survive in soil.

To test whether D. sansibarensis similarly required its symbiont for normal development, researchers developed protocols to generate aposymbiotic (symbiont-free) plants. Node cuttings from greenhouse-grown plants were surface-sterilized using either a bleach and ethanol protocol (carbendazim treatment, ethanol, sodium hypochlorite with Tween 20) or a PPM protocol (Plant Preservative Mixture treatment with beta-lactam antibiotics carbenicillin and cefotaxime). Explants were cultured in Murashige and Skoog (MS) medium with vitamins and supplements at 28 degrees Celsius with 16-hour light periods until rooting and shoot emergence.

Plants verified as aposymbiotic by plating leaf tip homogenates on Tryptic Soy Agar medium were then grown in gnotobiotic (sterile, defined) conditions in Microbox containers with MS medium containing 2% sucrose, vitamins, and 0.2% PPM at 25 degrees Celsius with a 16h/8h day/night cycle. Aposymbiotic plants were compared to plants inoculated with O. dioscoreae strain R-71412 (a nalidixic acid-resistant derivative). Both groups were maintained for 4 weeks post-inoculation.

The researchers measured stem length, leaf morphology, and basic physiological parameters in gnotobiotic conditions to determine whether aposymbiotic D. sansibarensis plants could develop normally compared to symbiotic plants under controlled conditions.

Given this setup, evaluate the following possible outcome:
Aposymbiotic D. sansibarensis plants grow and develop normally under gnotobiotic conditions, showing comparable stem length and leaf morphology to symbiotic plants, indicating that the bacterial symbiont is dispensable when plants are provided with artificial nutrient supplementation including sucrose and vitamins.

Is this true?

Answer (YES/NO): YES